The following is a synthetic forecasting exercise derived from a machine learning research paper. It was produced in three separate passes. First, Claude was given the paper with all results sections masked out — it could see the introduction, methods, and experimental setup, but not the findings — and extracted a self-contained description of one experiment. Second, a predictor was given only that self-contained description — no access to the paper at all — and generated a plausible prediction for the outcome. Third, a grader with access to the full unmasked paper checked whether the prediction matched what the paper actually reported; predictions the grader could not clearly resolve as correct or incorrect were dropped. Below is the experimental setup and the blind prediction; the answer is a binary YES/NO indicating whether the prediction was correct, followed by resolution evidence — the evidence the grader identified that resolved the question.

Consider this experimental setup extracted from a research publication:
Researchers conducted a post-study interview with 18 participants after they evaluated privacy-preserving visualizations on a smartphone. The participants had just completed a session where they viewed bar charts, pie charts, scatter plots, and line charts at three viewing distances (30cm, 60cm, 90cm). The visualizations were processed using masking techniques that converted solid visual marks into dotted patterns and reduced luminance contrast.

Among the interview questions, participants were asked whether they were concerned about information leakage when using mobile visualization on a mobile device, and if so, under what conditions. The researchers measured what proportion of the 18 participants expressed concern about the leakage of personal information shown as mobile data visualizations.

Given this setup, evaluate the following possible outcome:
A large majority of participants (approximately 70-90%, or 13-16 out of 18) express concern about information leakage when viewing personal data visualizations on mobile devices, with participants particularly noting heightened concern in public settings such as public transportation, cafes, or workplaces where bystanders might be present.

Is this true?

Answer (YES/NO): NO